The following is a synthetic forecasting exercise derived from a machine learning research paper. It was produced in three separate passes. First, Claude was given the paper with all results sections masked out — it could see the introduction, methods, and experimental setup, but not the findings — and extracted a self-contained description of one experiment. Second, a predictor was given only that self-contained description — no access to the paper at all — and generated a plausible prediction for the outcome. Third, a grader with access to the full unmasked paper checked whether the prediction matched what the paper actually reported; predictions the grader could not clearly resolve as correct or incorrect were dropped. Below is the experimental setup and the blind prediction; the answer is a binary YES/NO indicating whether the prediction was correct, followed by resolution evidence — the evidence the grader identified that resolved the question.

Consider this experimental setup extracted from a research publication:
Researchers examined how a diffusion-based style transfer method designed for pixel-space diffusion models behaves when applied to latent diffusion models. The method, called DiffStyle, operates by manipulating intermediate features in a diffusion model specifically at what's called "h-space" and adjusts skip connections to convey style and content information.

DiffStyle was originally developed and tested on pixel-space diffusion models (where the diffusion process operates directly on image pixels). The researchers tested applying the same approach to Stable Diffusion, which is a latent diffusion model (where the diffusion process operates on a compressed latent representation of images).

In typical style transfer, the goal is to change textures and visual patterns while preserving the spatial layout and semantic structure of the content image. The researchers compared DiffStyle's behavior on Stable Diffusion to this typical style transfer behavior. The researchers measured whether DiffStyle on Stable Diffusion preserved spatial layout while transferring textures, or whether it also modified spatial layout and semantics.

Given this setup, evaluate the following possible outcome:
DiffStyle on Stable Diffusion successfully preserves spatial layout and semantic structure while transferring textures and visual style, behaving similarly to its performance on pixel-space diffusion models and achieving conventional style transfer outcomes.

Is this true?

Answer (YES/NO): NO